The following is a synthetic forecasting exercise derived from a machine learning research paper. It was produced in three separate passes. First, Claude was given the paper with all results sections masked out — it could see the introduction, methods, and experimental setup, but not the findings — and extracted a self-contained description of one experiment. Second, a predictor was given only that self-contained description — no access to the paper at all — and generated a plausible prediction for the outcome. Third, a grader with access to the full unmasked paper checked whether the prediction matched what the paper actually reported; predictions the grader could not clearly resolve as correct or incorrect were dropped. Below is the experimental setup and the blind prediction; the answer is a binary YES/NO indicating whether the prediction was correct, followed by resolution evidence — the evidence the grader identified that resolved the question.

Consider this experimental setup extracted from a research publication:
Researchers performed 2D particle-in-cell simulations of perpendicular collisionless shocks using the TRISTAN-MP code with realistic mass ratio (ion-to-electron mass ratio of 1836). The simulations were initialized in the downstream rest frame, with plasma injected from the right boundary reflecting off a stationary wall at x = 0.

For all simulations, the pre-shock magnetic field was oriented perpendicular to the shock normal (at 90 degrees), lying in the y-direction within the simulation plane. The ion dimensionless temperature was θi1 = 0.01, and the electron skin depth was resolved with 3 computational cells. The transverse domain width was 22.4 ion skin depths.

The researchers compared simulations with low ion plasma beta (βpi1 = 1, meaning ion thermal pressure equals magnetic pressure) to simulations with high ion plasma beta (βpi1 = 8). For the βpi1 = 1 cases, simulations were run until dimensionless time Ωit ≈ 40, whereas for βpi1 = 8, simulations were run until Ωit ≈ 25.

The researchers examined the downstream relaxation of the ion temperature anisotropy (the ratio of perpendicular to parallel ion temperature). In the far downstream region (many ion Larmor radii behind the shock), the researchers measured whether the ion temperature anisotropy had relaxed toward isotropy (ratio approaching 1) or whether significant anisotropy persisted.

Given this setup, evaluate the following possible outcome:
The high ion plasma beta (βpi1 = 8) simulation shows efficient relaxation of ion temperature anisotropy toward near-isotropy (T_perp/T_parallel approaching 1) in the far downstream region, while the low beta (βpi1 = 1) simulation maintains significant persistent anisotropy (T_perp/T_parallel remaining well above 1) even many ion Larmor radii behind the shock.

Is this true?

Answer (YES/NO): NO